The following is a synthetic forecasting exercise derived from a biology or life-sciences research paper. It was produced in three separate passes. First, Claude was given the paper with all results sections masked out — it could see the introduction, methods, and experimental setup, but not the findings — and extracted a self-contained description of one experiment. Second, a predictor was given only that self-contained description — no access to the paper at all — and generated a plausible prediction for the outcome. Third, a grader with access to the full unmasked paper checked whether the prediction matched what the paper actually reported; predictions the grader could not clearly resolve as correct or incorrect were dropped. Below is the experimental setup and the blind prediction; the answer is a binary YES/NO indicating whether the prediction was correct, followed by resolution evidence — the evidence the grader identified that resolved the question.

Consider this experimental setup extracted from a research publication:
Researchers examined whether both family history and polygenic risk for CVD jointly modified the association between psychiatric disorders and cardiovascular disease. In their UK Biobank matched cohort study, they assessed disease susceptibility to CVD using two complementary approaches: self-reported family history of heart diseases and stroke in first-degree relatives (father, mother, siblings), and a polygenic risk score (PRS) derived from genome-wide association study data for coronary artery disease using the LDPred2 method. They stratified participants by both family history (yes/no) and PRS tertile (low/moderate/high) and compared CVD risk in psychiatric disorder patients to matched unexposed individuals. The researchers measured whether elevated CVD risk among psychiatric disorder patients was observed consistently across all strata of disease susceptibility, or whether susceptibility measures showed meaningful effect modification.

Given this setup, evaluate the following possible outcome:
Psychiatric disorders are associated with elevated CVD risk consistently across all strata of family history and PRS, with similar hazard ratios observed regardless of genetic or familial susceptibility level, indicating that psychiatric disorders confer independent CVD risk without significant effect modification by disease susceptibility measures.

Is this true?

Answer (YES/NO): YES